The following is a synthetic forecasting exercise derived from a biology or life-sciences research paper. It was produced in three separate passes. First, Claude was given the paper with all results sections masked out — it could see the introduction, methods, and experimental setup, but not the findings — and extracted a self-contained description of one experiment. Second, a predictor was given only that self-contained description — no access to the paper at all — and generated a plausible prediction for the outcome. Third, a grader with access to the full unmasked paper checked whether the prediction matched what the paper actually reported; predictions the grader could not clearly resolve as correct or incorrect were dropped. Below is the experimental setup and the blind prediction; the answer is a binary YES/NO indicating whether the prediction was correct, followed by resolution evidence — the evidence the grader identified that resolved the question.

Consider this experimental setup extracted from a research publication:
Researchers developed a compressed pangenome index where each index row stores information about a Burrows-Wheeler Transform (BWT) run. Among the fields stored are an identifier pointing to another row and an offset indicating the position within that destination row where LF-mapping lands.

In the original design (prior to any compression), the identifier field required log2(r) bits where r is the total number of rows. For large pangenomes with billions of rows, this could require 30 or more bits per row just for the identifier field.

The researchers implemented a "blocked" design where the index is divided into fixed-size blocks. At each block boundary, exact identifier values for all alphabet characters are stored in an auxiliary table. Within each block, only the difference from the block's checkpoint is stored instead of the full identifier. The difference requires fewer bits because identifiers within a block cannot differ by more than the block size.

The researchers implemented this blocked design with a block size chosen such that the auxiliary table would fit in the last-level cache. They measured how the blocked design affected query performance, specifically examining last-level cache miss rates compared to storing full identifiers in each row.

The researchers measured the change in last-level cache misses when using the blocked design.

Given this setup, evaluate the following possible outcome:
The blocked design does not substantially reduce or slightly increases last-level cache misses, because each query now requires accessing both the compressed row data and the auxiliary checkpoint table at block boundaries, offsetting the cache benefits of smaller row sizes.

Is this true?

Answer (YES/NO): YES